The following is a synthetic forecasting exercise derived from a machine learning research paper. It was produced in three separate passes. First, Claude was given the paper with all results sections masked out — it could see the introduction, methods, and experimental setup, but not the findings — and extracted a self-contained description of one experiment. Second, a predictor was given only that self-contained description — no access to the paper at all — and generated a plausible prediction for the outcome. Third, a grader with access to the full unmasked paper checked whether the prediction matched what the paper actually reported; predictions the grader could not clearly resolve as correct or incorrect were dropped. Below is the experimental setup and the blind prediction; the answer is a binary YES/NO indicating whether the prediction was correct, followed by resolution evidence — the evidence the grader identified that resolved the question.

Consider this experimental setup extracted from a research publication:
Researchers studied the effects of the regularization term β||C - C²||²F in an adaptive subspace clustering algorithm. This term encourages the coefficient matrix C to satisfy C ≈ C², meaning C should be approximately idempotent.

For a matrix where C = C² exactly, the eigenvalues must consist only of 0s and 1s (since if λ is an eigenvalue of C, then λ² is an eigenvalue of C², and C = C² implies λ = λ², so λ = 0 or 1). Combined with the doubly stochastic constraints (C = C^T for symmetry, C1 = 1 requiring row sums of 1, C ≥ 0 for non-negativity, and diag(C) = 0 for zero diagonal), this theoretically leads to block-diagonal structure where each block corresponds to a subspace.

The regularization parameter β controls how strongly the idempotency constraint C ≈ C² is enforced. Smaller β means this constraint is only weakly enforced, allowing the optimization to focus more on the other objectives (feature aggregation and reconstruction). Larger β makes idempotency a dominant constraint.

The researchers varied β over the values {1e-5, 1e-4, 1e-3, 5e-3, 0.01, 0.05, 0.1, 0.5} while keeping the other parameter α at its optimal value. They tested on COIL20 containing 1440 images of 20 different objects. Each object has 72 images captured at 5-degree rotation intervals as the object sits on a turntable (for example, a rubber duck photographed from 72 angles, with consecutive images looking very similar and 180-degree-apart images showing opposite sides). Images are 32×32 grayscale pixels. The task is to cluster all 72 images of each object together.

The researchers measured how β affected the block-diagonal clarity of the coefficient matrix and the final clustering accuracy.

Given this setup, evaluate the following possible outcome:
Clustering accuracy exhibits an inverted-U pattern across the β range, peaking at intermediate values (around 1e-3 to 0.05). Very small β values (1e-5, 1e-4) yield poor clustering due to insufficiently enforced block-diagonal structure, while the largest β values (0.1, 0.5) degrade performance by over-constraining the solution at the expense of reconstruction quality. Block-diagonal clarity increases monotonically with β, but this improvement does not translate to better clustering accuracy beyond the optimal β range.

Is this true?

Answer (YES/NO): NO